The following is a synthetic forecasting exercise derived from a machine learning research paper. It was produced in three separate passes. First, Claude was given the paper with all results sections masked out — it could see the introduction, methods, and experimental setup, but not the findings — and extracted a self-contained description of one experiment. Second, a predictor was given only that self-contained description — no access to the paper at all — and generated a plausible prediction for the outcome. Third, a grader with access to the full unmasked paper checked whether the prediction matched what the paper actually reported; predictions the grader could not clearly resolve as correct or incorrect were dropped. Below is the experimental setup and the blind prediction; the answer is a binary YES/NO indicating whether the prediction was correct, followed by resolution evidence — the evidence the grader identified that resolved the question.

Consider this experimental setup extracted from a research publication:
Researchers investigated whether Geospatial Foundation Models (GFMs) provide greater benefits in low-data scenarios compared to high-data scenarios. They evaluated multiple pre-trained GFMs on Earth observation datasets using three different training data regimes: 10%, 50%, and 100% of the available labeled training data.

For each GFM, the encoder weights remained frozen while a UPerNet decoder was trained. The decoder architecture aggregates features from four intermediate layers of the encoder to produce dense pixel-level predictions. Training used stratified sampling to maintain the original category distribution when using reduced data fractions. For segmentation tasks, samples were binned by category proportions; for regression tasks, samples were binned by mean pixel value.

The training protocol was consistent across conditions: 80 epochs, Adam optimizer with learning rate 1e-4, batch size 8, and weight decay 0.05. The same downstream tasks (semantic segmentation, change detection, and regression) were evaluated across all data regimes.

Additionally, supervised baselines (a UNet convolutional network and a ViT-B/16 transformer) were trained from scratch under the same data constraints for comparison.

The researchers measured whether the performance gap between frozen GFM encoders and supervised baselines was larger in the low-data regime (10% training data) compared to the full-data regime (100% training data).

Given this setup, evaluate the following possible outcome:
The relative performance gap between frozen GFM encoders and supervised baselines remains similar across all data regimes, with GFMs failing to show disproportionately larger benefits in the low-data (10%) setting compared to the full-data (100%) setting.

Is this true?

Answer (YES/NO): NO